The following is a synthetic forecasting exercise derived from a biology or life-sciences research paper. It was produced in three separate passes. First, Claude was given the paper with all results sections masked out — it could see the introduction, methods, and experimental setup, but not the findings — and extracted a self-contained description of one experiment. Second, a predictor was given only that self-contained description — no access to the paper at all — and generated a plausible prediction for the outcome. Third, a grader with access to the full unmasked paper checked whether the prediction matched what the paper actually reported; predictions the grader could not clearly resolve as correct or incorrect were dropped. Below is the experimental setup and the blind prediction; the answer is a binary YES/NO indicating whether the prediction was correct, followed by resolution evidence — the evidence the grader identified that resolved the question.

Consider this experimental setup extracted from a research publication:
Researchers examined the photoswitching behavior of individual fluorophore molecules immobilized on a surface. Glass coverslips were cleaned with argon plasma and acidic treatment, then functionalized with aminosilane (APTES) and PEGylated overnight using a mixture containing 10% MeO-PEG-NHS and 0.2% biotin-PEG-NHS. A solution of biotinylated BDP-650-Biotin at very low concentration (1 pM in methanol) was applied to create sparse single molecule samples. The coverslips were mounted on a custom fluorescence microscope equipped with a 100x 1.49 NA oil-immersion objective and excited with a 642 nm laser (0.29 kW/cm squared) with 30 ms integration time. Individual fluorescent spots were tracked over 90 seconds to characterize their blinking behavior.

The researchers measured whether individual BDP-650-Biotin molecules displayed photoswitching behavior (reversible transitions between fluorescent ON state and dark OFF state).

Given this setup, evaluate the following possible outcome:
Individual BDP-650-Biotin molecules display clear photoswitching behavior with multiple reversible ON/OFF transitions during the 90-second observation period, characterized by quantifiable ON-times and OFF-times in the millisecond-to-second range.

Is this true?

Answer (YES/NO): YES